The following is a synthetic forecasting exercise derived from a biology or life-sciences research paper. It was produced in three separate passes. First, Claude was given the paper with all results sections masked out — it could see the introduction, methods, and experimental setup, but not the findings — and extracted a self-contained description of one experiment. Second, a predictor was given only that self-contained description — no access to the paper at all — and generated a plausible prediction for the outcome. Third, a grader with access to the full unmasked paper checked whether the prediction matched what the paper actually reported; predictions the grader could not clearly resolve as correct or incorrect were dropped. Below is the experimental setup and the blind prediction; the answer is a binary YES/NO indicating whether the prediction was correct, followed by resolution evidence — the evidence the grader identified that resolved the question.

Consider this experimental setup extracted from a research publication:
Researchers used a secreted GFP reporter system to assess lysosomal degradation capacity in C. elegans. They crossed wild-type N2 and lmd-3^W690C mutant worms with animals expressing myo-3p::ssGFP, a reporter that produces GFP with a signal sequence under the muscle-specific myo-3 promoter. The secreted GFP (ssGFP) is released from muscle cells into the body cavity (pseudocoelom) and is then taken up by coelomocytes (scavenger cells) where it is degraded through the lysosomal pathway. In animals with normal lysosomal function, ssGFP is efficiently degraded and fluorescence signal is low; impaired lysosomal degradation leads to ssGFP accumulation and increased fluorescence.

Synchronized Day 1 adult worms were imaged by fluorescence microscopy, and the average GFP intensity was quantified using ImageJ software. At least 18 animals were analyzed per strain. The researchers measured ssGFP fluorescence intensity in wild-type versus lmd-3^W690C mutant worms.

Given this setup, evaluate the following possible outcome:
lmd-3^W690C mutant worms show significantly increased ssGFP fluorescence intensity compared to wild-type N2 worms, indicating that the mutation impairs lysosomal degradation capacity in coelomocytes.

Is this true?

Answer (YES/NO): YES